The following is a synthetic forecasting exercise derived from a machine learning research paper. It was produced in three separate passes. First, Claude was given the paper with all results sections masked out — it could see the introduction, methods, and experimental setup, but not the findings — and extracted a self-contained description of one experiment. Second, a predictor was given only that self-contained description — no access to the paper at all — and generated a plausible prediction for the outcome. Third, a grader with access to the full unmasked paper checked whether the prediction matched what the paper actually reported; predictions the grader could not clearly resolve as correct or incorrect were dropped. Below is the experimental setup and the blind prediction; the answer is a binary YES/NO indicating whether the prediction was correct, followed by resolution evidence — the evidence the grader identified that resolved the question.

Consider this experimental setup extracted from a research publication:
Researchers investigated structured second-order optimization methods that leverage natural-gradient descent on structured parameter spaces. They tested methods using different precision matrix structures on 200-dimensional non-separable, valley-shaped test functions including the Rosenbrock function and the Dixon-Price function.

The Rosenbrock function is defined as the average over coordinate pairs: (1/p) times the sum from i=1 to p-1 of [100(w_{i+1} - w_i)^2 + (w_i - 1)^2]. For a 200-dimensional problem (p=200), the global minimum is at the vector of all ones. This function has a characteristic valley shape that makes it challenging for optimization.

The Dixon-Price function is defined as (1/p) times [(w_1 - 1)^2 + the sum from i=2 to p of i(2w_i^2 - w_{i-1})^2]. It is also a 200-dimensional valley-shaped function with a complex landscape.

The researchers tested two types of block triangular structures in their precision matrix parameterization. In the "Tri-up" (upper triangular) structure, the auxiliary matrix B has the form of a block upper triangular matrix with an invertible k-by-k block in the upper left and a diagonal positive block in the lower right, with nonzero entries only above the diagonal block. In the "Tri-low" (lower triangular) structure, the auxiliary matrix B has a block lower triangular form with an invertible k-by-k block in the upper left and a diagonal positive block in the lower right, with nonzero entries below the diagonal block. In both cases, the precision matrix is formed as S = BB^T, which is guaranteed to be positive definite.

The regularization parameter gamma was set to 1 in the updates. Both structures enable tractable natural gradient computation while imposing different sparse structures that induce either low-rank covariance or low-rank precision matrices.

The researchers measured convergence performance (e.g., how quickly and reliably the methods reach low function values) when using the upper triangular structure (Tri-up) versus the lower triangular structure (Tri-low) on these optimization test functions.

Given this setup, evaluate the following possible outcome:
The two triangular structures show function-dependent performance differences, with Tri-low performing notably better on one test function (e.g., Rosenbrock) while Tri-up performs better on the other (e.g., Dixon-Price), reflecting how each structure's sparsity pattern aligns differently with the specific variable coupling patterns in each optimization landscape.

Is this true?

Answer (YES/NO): NO